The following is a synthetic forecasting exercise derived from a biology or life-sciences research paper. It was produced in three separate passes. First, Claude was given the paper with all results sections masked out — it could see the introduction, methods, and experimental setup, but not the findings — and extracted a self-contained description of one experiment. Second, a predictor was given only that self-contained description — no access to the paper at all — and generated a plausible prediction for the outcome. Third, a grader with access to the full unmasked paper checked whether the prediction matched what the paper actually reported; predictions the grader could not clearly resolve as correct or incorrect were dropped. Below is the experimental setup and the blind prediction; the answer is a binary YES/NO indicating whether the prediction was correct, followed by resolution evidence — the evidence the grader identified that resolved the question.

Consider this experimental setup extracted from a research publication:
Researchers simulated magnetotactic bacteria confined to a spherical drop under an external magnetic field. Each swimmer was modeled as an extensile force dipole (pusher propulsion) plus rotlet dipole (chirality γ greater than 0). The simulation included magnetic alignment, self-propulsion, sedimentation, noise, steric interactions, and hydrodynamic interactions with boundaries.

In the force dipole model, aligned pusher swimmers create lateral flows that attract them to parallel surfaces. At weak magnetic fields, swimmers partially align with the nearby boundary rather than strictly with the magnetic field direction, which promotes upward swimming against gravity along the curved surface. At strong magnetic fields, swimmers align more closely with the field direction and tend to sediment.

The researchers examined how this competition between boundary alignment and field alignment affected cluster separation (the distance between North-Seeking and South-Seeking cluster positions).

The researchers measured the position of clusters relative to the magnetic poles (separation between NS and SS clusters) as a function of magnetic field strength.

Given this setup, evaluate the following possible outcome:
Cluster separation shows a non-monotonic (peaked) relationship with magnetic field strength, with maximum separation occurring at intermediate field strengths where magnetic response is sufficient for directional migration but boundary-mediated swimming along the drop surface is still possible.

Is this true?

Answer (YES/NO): YES